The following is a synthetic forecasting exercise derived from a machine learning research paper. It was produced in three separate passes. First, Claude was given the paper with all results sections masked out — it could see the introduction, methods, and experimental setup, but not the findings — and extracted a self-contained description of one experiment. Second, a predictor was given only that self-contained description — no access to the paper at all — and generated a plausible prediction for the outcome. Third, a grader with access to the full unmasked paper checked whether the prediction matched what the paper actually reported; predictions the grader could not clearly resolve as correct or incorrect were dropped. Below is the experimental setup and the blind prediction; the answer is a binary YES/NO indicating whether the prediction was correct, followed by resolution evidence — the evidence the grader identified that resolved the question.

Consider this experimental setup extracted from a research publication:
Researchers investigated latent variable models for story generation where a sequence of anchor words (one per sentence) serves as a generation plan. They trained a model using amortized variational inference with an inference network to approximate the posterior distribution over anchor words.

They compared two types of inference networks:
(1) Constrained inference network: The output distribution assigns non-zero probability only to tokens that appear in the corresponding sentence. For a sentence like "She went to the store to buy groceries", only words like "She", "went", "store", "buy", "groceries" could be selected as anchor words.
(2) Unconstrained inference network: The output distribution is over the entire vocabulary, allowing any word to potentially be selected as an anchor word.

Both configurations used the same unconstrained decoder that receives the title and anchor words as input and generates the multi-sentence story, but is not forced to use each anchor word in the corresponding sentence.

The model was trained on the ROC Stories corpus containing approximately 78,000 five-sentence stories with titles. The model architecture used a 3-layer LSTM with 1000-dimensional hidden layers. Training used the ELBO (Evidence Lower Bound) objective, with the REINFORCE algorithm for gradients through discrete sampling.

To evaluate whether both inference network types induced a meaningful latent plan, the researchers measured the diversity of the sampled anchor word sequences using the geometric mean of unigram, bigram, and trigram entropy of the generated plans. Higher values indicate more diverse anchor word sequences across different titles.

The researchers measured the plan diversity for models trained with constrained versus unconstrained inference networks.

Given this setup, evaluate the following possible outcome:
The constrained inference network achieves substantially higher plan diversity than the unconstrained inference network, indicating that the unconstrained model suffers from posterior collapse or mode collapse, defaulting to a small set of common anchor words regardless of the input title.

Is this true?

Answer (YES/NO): YES